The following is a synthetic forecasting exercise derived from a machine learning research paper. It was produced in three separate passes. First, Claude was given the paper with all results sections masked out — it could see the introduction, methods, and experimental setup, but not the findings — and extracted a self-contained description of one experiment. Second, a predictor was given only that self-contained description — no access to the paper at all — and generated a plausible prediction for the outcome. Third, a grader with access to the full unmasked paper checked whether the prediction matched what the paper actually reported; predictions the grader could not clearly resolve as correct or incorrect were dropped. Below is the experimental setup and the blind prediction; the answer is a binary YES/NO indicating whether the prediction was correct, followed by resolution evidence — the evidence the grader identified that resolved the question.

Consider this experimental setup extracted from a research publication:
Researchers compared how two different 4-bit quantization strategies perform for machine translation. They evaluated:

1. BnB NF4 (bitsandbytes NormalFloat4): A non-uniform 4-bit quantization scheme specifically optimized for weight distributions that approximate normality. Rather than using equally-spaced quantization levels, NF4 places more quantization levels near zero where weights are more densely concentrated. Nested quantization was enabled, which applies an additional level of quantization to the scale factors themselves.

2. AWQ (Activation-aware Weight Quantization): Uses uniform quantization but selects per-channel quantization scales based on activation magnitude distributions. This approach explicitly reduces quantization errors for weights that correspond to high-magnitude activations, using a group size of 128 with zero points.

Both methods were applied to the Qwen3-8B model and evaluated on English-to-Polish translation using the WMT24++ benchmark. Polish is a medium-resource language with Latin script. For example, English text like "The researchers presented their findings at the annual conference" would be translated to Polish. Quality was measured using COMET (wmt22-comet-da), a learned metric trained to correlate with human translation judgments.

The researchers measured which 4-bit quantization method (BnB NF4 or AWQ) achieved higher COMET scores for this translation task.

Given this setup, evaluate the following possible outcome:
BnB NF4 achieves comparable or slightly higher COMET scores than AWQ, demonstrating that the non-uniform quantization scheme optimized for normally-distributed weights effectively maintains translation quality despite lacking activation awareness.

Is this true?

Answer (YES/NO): YES